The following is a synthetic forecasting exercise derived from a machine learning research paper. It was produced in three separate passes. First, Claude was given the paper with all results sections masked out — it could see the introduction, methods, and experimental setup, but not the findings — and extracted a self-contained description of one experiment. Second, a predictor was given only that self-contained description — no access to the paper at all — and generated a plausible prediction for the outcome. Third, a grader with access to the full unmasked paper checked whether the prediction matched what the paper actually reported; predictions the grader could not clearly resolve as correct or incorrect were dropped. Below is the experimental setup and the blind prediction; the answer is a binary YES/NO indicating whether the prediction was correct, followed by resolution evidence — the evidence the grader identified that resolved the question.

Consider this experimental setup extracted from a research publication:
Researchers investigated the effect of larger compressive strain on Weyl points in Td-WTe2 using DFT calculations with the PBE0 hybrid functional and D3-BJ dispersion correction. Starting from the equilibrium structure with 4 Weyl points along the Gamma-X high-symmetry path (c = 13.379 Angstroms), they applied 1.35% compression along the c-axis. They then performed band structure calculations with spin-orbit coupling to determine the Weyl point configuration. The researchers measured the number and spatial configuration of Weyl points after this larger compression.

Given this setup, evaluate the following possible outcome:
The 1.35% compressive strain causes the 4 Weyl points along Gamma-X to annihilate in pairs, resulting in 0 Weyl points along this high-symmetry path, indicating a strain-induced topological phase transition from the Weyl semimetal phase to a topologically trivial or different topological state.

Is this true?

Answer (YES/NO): NO